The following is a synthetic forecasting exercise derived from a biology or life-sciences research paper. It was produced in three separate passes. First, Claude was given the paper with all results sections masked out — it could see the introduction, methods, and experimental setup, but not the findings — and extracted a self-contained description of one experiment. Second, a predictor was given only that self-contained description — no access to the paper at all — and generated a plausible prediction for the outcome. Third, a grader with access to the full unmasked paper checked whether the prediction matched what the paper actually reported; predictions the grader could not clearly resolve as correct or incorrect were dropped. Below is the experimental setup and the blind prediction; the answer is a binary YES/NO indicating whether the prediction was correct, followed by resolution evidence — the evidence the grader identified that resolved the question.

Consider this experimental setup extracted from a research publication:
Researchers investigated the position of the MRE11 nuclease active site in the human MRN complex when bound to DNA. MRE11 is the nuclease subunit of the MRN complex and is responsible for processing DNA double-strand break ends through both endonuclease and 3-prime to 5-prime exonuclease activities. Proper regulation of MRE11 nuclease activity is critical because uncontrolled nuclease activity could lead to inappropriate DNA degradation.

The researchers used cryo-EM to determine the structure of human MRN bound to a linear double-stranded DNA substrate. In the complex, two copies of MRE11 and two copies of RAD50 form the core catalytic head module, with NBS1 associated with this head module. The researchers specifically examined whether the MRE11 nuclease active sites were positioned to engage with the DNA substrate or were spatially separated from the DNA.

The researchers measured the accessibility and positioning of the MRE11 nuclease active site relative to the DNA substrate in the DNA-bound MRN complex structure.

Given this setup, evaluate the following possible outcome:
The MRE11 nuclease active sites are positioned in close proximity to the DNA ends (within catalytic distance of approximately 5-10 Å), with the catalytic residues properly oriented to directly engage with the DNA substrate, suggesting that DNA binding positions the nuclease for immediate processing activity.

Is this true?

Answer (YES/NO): NO